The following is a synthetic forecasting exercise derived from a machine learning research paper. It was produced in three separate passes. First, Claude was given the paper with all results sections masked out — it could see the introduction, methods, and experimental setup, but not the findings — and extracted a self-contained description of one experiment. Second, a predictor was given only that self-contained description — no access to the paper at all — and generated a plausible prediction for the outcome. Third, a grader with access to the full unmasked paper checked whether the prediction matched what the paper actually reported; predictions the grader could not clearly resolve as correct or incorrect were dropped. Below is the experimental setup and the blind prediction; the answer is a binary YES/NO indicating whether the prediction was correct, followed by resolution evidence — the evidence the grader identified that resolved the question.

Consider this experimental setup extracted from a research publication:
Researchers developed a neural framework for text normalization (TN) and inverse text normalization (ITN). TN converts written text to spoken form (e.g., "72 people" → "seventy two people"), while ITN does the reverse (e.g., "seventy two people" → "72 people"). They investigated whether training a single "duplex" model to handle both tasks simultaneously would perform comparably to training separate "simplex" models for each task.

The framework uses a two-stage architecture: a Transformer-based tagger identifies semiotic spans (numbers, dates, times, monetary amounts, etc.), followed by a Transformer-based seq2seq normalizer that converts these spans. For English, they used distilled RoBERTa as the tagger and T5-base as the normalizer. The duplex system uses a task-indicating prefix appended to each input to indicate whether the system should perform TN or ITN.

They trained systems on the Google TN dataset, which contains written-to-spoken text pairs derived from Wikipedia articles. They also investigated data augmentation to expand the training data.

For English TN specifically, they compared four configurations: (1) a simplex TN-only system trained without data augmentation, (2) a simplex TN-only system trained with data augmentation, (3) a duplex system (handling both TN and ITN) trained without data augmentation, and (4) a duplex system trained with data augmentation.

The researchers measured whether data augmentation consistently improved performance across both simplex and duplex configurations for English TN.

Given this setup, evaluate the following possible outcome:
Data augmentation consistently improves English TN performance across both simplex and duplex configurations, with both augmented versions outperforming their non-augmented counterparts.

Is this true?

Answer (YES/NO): NO